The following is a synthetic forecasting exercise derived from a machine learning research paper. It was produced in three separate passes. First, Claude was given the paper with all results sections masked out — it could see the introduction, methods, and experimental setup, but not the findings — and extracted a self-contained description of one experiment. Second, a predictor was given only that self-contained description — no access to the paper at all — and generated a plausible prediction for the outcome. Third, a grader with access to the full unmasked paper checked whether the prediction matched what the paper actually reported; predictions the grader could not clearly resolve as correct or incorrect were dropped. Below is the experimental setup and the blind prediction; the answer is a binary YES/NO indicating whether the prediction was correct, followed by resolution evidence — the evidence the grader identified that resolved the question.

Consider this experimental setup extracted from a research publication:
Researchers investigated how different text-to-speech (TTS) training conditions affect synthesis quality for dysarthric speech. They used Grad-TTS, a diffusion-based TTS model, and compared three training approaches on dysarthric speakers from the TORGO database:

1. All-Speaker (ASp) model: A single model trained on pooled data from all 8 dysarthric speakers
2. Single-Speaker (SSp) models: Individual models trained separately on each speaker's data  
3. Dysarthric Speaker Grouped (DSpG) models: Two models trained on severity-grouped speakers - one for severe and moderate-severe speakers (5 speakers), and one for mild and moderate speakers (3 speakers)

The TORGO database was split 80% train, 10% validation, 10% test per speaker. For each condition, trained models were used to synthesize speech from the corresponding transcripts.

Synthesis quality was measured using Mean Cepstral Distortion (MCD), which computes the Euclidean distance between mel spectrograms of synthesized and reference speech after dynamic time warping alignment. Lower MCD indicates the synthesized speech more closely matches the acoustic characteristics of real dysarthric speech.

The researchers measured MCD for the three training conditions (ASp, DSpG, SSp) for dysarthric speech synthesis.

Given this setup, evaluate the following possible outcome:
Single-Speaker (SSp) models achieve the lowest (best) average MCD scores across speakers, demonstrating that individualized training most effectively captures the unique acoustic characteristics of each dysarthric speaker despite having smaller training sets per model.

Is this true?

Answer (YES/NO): NO